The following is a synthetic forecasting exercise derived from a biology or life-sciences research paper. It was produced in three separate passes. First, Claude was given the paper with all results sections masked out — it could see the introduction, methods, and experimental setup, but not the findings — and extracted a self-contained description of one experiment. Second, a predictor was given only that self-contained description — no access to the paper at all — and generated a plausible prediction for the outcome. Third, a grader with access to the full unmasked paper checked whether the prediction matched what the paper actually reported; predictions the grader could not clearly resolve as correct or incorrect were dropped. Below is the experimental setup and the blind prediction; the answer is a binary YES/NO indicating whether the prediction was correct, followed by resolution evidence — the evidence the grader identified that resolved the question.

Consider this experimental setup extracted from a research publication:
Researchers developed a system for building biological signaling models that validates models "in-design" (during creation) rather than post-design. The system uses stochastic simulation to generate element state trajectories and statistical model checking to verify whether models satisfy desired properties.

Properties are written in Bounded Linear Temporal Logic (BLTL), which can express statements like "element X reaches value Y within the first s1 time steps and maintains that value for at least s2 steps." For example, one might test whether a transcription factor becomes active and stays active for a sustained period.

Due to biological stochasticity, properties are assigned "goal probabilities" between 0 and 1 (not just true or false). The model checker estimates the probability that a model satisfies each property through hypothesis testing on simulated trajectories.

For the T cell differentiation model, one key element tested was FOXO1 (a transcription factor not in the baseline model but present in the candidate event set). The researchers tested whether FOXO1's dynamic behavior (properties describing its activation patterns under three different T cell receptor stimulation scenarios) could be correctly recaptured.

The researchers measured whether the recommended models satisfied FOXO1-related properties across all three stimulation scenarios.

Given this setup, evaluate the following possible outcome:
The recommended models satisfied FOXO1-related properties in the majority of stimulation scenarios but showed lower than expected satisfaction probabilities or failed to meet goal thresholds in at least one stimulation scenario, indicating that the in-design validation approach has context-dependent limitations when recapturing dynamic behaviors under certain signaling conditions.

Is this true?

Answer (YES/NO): NO